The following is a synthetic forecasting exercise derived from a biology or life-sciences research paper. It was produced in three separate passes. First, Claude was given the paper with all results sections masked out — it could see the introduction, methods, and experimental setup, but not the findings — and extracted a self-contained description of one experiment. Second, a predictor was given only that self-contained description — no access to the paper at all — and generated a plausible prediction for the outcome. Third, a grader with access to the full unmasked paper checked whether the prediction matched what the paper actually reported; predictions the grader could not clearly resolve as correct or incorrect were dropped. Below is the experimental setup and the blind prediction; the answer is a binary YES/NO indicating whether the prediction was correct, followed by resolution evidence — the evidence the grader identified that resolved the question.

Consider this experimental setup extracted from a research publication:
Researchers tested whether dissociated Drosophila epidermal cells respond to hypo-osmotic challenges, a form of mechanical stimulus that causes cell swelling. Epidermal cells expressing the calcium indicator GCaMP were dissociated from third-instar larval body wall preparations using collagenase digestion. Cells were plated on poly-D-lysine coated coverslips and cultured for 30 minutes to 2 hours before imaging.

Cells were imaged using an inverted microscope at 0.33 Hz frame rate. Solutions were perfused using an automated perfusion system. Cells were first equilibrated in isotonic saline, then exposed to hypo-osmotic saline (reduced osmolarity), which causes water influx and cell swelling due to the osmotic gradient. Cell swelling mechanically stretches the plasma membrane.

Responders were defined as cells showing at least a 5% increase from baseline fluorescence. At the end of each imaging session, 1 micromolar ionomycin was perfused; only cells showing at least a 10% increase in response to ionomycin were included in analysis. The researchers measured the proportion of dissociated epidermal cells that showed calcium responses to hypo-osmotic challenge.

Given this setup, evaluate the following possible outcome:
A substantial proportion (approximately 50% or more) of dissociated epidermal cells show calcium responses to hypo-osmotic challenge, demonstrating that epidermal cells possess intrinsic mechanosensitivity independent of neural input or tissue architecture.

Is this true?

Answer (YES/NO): NO